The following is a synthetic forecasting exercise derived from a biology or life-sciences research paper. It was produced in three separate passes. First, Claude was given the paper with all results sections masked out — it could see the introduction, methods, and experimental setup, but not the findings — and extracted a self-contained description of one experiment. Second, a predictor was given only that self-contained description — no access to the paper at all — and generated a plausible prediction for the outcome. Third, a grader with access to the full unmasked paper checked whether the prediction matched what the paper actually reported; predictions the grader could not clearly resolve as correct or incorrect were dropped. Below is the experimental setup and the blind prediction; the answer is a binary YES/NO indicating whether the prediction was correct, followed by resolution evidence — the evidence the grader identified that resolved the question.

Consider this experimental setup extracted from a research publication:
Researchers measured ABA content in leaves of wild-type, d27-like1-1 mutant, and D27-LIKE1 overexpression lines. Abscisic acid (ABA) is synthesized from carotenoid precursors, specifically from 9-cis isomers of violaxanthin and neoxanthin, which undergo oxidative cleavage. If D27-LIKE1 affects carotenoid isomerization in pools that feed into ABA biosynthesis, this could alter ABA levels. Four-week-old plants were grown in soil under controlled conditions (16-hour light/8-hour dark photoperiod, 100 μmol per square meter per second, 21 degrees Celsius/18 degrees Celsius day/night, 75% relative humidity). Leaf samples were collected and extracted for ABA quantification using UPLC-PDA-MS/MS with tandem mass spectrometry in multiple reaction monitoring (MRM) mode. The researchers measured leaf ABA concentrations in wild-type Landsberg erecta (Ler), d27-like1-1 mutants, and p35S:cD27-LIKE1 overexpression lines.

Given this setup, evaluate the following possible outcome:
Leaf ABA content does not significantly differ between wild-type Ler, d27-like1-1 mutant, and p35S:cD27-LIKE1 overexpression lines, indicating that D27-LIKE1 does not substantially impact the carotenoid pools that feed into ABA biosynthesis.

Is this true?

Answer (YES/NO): NO